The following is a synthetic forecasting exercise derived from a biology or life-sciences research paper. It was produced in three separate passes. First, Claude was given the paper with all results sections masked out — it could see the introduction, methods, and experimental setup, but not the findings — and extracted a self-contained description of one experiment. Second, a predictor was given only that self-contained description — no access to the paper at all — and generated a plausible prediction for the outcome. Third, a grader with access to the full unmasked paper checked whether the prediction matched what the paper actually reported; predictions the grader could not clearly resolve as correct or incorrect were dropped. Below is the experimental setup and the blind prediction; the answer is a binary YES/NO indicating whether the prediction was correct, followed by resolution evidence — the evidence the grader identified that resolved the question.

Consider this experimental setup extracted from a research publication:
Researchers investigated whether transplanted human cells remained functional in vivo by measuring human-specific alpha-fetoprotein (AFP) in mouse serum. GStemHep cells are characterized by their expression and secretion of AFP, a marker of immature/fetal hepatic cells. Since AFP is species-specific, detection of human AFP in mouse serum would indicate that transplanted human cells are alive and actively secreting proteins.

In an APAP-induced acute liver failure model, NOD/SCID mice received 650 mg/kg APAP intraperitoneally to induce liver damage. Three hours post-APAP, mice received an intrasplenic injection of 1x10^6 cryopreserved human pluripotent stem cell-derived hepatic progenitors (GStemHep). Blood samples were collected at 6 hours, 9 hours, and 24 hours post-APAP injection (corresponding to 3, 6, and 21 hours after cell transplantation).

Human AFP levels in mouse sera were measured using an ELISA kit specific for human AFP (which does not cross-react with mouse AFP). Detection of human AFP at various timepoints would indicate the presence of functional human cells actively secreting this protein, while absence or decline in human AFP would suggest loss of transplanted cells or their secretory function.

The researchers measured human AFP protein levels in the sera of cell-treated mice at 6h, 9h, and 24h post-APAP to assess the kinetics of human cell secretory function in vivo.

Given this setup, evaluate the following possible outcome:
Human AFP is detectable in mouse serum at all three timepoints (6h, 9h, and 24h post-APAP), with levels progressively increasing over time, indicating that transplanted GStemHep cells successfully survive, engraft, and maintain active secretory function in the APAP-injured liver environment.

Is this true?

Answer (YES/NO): NO